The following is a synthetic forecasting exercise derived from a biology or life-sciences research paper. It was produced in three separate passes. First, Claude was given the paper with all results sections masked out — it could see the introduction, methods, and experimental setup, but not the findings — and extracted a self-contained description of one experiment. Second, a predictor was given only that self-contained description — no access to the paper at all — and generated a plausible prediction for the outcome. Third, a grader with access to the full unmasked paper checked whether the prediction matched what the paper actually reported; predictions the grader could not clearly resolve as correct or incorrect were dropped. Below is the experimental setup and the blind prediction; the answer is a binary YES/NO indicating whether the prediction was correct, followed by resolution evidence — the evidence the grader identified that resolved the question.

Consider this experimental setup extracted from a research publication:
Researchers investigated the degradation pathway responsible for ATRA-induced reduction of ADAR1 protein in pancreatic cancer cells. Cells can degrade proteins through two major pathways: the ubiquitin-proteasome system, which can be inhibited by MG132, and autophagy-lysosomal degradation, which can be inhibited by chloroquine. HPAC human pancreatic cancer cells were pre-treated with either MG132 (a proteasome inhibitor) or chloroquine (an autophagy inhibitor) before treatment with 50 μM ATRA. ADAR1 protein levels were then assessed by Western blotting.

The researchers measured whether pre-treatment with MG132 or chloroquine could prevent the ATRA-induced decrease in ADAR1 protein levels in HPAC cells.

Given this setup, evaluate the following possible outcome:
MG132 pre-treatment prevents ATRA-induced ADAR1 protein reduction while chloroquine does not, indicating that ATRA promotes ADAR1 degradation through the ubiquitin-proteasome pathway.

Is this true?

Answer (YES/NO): YES